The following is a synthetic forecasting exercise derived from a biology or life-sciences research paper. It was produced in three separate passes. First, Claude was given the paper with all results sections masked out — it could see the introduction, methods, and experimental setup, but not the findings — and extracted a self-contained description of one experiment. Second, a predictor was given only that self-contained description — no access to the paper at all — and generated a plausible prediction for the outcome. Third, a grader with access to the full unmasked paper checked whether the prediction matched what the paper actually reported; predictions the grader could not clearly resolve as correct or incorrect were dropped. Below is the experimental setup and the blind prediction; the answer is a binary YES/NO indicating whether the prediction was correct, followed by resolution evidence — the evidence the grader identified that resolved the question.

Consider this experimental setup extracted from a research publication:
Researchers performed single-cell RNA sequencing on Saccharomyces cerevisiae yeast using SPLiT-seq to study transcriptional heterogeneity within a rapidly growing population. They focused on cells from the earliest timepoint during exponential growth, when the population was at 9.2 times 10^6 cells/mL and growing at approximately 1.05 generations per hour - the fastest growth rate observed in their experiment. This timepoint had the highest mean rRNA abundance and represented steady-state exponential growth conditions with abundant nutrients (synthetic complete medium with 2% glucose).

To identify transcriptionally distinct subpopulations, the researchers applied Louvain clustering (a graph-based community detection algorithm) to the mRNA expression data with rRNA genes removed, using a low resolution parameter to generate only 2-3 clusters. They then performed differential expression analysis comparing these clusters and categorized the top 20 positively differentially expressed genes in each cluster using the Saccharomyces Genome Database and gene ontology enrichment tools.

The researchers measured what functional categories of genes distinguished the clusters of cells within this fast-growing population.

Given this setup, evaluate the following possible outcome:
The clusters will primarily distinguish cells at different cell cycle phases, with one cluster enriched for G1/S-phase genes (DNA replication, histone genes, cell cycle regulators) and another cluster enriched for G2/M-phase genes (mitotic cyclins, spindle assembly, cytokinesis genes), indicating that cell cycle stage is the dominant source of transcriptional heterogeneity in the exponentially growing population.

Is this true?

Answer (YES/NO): NO